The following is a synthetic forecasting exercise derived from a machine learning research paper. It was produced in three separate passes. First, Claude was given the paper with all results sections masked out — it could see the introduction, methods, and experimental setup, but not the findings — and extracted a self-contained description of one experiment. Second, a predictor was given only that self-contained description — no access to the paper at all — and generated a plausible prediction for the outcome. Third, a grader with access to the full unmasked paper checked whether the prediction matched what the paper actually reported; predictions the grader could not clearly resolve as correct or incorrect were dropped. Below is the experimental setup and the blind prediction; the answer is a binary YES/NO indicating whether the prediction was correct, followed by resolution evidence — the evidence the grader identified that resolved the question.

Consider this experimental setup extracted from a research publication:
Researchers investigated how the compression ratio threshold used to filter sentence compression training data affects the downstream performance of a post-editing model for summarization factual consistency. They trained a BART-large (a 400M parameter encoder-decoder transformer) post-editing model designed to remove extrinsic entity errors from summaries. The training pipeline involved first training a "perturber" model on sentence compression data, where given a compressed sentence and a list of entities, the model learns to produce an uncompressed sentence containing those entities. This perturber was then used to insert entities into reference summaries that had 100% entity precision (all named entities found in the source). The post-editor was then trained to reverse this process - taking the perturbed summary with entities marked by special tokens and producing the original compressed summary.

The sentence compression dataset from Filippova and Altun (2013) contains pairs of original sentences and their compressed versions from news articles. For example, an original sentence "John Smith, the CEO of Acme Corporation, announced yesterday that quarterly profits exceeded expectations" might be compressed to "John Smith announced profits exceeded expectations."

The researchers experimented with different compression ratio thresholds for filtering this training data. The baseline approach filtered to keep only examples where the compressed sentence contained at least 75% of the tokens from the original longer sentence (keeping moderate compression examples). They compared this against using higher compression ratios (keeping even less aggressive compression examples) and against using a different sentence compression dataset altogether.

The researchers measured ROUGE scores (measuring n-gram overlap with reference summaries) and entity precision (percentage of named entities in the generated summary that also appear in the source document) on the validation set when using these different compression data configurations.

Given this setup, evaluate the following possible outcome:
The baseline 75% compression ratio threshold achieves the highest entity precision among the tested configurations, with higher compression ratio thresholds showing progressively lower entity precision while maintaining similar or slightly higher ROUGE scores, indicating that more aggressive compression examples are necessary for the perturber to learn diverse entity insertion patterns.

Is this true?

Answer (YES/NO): NO